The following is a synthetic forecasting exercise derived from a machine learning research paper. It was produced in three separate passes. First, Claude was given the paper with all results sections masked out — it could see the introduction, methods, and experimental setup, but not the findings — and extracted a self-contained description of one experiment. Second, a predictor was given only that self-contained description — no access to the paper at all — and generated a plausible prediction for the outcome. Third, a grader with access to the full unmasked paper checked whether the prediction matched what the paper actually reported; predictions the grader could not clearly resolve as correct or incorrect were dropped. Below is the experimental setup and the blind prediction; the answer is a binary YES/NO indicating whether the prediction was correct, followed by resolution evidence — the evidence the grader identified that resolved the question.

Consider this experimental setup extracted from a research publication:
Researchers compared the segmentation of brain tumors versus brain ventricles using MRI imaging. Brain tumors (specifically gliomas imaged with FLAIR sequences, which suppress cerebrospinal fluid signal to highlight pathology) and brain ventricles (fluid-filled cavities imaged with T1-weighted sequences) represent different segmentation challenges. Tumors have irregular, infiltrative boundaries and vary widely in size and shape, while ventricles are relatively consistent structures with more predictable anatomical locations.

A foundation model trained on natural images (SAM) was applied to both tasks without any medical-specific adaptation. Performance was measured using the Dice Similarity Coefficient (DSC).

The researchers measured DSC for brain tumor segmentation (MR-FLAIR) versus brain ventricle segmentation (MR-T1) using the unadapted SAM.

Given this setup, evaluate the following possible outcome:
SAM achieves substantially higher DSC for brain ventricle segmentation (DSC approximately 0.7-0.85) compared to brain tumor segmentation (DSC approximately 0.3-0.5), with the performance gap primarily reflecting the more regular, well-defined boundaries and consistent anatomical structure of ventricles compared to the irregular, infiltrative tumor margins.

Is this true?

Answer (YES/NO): NO